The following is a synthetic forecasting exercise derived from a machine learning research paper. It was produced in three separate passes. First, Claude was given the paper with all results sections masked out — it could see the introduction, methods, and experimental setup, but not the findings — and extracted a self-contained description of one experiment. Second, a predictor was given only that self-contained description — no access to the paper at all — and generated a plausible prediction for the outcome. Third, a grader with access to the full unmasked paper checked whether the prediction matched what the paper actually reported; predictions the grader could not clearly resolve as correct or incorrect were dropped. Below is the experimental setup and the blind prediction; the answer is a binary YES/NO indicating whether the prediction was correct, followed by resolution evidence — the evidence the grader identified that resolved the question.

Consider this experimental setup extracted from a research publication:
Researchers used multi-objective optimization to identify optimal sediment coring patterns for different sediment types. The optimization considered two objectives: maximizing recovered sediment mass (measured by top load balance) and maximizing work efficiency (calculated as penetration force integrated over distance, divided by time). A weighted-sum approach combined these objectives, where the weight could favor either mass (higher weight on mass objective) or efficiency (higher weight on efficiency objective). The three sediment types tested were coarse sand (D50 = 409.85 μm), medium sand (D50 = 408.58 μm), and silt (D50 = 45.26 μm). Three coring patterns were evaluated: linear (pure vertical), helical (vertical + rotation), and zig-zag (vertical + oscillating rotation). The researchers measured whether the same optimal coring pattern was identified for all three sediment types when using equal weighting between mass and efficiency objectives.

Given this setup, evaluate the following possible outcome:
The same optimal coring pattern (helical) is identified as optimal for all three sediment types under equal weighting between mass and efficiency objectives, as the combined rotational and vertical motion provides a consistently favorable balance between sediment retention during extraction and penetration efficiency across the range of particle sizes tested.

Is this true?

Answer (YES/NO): NO